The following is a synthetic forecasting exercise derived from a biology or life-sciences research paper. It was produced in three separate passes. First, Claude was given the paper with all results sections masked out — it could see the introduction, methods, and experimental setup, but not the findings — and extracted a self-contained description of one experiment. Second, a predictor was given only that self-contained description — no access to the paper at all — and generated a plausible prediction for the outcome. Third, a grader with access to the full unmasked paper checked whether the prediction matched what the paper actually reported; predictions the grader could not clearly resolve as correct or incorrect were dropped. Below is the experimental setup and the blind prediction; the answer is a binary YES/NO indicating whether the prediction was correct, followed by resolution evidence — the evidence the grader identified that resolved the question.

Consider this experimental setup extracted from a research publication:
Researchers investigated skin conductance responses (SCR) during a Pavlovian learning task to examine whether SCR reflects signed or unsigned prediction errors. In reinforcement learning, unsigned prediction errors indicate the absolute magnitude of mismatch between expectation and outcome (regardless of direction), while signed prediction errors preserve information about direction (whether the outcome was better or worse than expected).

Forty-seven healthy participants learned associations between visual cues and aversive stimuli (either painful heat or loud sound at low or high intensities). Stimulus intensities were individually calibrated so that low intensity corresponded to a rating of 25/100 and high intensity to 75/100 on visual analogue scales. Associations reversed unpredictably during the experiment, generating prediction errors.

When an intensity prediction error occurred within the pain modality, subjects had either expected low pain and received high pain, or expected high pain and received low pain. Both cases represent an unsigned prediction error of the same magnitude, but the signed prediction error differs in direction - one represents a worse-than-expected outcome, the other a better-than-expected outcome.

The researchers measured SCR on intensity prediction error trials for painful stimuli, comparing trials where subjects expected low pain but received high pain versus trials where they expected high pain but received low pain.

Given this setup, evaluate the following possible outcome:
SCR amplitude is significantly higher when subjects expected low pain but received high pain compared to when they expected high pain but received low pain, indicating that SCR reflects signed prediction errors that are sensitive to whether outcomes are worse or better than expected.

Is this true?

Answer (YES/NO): NO